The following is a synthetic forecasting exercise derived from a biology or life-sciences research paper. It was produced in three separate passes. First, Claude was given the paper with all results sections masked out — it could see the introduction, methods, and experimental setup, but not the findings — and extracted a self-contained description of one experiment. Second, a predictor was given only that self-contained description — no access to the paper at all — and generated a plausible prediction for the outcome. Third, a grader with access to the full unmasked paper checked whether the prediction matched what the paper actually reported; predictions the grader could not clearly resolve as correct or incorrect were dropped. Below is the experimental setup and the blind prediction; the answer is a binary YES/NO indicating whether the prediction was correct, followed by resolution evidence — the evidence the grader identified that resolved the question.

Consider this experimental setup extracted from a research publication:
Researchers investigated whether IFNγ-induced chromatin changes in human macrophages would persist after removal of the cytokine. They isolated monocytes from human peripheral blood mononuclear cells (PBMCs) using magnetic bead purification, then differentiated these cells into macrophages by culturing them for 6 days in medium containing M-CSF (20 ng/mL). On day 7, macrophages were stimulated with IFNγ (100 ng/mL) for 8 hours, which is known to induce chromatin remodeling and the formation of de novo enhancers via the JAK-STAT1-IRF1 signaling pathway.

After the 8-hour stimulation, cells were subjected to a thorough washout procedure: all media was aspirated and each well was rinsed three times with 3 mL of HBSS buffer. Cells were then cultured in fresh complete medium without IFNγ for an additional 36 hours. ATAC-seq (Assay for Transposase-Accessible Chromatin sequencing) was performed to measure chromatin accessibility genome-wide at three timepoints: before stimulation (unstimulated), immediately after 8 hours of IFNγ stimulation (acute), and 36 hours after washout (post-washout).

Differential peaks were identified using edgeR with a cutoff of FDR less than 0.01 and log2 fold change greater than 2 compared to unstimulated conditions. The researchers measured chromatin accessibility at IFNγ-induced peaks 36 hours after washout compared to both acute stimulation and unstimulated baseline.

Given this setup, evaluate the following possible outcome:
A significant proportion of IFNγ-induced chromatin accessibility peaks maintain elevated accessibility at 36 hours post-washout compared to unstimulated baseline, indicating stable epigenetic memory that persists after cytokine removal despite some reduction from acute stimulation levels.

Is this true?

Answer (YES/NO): NO